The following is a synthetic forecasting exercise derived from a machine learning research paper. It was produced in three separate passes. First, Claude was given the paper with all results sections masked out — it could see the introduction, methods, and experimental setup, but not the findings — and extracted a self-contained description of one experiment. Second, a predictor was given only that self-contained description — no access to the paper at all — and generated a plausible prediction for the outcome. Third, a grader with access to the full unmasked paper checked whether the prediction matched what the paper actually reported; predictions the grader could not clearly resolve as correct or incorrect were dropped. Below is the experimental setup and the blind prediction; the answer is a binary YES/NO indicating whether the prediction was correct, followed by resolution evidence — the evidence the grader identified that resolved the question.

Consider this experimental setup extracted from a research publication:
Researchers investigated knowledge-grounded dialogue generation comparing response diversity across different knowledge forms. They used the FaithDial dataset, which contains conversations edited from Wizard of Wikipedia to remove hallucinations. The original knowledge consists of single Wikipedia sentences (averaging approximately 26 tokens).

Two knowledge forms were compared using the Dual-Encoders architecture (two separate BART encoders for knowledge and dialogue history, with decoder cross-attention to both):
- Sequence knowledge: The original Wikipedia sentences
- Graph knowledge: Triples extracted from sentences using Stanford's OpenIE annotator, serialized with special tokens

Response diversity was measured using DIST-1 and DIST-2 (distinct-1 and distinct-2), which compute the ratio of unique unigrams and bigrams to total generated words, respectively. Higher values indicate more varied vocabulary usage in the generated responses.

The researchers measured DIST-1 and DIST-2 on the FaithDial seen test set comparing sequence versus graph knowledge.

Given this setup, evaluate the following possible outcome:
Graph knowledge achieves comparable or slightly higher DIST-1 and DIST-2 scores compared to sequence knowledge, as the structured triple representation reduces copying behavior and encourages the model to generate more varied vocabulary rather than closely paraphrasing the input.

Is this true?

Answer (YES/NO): YES